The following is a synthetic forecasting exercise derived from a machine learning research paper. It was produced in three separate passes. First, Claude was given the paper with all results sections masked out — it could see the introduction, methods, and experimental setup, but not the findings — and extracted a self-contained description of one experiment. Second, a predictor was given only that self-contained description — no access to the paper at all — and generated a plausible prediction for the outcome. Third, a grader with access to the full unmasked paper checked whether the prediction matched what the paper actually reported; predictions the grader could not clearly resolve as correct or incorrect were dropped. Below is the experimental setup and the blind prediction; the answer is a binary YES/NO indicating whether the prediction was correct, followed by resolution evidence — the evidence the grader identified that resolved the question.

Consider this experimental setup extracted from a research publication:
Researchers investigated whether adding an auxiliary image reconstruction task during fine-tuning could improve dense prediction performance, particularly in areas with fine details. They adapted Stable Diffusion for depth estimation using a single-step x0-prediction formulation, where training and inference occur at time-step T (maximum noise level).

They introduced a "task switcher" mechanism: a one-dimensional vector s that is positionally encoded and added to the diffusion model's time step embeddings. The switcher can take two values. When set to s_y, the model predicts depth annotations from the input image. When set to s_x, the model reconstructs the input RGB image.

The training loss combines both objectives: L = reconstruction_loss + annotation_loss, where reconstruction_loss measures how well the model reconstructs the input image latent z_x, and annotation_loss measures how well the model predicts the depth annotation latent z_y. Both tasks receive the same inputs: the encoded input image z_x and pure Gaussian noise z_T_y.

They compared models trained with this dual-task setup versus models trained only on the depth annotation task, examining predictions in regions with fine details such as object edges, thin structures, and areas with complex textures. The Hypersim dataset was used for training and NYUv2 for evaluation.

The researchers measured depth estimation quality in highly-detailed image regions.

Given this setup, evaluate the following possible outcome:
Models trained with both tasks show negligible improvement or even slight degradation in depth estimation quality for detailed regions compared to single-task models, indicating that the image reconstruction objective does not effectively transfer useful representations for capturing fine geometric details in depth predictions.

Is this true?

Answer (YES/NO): NO